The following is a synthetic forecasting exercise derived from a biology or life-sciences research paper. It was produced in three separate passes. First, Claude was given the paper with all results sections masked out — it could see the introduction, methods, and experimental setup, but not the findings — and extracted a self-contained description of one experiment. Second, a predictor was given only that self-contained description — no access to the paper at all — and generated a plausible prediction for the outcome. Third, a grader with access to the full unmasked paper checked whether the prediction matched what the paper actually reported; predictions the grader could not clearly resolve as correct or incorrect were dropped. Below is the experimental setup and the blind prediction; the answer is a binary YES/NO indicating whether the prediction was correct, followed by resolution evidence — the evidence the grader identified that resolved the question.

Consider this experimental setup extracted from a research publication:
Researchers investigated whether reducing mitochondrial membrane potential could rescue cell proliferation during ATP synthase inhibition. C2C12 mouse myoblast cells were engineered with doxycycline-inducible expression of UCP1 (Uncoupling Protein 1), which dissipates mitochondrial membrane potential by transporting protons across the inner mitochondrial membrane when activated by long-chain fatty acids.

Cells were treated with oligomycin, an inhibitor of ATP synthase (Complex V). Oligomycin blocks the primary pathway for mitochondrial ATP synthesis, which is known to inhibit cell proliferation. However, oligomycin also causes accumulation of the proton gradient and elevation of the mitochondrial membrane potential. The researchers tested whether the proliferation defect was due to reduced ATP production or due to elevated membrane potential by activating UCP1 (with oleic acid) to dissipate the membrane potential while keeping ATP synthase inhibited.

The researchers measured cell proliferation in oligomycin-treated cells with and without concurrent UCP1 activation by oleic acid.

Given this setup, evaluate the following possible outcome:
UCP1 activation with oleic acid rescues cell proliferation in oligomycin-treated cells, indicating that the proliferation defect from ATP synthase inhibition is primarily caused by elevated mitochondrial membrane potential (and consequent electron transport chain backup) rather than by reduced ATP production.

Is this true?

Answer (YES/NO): YES